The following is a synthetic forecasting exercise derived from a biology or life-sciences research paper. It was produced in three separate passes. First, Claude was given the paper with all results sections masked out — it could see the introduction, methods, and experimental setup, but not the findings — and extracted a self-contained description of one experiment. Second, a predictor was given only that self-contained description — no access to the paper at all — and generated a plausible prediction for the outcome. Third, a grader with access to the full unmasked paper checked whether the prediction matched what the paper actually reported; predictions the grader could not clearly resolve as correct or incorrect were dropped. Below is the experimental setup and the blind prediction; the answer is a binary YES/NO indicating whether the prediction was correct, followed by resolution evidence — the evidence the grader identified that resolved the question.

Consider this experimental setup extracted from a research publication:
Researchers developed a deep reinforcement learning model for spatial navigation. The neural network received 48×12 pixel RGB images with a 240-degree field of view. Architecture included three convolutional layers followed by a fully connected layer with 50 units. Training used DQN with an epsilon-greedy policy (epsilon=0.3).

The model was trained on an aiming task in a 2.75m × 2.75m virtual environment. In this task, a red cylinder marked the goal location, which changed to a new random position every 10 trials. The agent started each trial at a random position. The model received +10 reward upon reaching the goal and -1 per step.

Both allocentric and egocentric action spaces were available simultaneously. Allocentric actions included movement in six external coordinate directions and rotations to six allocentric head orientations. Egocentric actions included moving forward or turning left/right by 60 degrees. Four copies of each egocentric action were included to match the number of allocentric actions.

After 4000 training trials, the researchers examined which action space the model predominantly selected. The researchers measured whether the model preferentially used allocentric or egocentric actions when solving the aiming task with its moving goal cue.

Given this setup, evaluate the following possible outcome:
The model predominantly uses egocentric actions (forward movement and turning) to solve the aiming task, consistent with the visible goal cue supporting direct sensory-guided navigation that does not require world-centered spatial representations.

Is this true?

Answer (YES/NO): YES